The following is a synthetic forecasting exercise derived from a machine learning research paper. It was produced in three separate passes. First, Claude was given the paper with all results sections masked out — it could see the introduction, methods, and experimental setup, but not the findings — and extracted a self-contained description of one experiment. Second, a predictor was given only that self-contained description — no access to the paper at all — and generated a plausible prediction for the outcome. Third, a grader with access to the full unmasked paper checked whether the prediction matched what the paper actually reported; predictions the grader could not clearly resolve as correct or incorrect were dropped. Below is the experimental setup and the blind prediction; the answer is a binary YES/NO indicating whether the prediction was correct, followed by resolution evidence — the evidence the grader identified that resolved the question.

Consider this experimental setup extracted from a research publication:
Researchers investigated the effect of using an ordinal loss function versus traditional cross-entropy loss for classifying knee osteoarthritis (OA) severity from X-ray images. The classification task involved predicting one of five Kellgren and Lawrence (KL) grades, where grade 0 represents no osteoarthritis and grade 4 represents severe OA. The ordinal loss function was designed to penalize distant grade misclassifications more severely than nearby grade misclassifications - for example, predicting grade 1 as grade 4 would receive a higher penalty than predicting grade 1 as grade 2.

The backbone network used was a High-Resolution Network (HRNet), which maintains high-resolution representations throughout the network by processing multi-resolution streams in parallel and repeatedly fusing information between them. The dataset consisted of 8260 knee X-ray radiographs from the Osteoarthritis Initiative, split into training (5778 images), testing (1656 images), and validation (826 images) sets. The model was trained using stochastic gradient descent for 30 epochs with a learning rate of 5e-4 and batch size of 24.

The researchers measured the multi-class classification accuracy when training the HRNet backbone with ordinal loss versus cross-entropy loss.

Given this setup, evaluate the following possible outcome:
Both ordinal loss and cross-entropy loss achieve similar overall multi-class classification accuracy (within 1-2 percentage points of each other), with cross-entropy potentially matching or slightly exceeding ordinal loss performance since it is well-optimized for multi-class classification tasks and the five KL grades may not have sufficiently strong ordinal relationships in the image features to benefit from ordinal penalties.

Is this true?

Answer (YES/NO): NO